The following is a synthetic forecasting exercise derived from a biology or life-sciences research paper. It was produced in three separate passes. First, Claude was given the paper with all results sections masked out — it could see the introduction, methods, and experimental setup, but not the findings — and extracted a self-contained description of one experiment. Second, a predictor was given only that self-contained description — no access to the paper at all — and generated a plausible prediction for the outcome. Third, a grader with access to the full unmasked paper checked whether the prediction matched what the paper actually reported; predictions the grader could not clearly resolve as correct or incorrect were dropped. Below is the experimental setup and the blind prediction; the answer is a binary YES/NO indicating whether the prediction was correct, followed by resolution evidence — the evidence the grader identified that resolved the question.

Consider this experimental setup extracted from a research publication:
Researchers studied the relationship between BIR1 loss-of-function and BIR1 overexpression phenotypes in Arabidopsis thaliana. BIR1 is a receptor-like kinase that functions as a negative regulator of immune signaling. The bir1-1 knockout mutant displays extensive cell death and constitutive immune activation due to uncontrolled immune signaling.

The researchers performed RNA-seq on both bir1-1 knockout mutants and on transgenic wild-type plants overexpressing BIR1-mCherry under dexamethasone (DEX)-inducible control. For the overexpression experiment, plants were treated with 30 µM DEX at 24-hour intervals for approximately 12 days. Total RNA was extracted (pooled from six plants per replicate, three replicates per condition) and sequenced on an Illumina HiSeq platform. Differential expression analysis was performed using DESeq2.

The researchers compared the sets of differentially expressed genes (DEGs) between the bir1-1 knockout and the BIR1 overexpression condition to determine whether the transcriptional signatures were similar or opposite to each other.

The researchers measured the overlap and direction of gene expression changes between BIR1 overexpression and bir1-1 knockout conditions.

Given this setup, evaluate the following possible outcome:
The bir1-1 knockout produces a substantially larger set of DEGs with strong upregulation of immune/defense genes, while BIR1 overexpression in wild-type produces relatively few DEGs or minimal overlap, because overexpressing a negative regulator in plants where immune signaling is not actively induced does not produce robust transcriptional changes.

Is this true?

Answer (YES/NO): NO